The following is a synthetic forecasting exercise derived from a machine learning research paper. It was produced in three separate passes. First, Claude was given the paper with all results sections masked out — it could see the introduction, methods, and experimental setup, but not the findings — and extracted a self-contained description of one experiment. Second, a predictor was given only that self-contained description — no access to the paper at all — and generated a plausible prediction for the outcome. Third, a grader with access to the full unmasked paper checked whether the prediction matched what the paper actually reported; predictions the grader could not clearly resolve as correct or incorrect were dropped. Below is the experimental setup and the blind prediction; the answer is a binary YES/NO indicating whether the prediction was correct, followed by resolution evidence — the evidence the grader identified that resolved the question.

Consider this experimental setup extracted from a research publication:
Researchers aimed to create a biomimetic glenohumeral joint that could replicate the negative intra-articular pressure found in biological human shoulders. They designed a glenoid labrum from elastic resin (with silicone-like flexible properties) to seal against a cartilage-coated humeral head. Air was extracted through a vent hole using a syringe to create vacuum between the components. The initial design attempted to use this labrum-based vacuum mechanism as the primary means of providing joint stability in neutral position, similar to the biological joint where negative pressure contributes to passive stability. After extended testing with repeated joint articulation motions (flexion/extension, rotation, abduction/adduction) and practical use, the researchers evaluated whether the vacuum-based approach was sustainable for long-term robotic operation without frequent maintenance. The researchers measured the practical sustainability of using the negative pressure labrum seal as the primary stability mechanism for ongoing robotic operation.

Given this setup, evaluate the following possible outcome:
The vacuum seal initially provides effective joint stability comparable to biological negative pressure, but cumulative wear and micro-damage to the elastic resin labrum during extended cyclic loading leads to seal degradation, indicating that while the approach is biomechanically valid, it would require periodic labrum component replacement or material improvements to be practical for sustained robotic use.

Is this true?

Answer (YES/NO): NO